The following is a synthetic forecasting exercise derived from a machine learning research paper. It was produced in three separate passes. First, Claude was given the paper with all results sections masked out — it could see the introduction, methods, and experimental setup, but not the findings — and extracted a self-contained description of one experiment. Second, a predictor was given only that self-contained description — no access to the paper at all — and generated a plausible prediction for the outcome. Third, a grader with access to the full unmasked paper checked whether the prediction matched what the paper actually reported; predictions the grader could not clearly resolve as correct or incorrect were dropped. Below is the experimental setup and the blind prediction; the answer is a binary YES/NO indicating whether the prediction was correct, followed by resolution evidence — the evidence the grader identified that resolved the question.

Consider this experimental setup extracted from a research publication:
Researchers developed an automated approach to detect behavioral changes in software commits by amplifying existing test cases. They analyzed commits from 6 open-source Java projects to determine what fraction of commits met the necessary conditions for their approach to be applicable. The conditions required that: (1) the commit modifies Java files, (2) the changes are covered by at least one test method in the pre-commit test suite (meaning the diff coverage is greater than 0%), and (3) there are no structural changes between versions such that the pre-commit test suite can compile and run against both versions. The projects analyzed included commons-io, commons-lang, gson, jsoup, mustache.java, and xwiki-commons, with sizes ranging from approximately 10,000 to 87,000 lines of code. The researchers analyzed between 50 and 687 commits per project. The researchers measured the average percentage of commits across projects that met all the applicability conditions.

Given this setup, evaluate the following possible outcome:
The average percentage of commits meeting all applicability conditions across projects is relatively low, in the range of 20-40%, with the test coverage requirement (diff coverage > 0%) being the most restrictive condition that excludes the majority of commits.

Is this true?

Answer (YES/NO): NO